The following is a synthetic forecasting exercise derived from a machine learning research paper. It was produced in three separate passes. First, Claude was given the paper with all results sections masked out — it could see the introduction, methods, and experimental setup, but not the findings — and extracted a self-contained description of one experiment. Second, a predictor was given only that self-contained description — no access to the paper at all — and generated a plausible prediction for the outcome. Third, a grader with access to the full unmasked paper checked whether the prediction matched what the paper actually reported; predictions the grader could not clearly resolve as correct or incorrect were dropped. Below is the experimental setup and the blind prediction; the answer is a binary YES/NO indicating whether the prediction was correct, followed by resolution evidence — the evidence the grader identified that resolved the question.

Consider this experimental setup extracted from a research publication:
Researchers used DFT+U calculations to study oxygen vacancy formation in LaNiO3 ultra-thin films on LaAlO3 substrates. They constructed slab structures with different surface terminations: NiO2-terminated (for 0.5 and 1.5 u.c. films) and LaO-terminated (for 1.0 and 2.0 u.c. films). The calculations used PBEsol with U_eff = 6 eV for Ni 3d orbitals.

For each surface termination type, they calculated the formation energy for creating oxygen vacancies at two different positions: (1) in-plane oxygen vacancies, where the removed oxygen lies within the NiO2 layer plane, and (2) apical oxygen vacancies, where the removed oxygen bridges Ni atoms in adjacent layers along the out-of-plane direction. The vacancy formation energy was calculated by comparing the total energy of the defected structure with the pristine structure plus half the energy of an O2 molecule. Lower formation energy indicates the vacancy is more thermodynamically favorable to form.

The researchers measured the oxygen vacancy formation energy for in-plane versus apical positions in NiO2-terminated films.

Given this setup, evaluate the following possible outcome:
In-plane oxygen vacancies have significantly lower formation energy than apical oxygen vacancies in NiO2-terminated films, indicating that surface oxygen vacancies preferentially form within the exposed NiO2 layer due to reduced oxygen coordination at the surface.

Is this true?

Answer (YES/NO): YES